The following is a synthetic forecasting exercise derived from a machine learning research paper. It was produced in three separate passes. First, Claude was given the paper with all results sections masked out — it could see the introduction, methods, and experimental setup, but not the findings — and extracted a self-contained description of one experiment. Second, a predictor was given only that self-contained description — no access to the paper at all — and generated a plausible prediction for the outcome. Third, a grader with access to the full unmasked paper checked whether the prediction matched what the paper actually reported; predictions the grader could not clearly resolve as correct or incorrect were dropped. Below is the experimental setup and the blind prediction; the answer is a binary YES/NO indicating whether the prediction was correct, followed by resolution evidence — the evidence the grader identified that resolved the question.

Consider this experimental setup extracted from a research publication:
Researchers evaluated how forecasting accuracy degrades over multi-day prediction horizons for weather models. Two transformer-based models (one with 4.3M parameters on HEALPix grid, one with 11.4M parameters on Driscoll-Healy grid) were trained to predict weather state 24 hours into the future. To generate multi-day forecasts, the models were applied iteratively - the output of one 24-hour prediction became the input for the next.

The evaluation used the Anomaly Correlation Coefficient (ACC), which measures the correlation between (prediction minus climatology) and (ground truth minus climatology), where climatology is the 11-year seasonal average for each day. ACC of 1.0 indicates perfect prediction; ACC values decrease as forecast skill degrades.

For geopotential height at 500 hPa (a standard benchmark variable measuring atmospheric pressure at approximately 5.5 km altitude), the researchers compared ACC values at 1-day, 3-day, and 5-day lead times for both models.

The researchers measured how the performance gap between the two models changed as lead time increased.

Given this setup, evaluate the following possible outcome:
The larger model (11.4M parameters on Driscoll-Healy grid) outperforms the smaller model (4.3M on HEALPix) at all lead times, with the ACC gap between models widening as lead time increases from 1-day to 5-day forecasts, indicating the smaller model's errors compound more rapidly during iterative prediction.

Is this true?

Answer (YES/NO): NO